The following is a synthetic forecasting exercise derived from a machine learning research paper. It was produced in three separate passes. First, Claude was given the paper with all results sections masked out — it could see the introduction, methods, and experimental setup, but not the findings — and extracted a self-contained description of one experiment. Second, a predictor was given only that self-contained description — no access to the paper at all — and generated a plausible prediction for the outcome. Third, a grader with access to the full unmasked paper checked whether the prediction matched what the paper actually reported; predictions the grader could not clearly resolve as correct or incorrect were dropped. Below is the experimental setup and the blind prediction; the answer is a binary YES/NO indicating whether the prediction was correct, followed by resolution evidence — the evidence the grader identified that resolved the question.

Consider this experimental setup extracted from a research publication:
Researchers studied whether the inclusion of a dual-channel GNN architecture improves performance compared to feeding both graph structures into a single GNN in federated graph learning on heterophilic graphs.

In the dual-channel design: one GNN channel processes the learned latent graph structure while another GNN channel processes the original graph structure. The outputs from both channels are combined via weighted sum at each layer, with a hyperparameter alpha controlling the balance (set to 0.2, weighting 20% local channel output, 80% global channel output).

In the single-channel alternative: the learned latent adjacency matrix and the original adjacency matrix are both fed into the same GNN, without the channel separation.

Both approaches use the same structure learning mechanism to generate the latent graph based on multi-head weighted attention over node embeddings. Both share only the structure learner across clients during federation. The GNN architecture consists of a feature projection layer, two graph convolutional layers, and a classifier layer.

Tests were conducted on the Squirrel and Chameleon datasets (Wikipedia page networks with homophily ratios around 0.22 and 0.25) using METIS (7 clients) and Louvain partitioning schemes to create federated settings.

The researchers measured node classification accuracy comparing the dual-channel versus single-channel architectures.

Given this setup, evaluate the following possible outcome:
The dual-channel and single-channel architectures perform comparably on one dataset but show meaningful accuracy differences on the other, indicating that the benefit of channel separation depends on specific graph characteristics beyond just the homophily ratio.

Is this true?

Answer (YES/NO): NO